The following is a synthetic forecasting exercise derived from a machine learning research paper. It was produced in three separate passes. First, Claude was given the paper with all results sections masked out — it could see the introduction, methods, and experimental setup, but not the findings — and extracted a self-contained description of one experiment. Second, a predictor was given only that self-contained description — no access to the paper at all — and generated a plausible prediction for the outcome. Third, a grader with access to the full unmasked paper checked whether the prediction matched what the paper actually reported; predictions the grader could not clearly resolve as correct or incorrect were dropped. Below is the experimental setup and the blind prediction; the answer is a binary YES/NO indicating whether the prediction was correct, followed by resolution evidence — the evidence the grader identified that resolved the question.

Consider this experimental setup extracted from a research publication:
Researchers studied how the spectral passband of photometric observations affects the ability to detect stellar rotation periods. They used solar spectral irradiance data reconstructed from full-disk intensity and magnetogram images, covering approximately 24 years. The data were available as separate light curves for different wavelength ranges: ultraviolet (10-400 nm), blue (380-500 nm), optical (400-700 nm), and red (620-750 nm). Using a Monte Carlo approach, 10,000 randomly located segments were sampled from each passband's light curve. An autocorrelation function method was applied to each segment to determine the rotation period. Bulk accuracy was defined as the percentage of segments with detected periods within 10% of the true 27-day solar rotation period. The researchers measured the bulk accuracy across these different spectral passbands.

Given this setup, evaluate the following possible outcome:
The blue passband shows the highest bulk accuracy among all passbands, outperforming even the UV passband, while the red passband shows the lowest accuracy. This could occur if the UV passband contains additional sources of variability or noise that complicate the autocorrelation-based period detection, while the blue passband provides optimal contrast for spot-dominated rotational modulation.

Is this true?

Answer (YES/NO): NO